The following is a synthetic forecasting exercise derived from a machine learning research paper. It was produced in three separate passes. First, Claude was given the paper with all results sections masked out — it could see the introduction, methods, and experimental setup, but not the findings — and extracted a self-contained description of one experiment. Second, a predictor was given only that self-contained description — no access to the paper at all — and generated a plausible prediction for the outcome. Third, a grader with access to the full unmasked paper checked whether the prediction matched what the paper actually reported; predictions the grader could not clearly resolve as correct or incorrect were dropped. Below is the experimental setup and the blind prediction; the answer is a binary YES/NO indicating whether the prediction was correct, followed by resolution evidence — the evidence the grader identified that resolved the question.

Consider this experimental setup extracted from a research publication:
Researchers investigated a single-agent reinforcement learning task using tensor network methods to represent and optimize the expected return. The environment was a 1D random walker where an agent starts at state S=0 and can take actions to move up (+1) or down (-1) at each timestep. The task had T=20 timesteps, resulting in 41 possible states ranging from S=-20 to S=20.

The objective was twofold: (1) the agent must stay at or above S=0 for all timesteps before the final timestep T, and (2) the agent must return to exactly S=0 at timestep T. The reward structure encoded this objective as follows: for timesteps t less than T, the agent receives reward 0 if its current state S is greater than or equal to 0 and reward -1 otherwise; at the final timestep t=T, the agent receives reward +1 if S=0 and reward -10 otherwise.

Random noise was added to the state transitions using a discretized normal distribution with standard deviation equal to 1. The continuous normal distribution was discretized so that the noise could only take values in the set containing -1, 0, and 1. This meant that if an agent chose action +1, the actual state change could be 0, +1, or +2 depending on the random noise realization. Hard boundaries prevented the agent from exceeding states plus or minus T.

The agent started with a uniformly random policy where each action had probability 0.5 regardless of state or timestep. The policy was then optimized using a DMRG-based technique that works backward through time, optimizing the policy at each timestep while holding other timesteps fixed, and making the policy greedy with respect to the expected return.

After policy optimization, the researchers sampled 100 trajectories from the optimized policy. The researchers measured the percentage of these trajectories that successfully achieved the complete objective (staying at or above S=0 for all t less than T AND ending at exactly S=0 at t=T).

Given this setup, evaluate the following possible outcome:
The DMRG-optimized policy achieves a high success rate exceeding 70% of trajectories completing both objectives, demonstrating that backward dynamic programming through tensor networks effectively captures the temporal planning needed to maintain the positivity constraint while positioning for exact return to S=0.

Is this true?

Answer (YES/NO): NO